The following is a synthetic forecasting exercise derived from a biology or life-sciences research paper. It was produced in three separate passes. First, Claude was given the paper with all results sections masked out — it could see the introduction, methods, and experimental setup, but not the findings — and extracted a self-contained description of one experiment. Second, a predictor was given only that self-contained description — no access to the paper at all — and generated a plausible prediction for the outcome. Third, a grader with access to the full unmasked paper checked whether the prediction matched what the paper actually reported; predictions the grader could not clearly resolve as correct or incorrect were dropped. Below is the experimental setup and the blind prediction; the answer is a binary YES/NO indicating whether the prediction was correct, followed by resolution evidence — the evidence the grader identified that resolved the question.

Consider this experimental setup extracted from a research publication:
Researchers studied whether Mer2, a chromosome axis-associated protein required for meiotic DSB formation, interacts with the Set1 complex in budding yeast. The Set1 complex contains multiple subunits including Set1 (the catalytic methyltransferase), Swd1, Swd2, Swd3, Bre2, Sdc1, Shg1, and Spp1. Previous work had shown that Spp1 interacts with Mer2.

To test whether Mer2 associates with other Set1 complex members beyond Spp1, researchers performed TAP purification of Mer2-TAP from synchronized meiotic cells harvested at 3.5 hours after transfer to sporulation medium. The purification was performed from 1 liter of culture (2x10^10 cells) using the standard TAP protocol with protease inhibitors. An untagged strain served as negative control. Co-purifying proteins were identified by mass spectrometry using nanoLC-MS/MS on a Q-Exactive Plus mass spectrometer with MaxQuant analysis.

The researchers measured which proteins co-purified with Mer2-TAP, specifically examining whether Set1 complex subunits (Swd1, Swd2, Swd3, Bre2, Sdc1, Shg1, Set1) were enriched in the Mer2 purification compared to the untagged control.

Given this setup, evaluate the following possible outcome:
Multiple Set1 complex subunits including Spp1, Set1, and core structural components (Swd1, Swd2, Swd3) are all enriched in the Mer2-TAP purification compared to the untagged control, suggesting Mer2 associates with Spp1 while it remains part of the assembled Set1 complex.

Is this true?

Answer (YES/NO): NO